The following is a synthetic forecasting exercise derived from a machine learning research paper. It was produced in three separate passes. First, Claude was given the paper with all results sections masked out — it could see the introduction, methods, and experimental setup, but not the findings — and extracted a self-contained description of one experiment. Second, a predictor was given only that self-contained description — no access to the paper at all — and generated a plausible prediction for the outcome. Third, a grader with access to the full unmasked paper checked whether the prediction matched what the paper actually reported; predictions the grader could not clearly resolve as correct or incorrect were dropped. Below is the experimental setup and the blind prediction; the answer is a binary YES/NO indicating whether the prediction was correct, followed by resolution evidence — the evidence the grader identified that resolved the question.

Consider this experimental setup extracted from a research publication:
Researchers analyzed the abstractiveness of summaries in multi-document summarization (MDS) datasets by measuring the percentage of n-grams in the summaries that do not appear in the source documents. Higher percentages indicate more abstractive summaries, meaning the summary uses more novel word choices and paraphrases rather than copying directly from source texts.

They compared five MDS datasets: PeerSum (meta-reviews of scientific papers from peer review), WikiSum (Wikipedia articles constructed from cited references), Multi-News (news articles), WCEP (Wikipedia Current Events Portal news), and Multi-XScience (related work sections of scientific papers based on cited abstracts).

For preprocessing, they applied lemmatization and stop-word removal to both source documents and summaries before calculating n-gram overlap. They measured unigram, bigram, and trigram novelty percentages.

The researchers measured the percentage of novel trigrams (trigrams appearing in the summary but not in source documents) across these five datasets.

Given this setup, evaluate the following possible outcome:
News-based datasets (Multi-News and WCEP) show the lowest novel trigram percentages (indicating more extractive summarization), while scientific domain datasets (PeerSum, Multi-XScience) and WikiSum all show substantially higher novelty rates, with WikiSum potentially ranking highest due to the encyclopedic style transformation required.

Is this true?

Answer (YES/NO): NO